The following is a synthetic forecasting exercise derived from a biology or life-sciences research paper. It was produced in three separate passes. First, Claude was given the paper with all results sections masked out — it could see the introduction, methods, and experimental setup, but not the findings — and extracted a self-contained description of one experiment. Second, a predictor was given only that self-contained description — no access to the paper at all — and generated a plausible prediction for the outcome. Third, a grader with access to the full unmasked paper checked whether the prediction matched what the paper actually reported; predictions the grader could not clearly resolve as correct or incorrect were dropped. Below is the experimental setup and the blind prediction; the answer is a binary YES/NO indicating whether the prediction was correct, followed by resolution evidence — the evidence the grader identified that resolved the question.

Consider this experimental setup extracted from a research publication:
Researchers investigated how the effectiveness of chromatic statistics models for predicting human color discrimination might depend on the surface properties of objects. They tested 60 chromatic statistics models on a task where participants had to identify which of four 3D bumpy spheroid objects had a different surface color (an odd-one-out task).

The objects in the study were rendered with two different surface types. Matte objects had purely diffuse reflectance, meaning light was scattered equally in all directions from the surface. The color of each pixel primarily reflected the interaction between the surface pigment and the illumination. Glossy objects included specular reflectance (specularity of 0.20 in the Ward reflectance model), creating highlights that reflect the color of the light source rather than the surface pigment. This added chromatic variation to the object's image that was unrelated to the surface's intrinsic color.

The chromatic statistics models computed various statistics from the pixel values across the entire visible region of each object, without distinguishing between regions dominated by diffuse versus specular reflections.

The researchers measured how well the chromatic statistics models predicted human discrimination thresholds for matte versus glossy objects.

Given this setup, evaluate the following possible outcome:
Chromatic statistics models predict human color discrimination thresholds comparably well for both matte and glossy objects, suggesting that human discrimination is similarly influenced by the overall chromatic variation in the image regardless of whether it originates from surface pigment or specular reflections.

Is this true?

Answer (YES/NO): NO